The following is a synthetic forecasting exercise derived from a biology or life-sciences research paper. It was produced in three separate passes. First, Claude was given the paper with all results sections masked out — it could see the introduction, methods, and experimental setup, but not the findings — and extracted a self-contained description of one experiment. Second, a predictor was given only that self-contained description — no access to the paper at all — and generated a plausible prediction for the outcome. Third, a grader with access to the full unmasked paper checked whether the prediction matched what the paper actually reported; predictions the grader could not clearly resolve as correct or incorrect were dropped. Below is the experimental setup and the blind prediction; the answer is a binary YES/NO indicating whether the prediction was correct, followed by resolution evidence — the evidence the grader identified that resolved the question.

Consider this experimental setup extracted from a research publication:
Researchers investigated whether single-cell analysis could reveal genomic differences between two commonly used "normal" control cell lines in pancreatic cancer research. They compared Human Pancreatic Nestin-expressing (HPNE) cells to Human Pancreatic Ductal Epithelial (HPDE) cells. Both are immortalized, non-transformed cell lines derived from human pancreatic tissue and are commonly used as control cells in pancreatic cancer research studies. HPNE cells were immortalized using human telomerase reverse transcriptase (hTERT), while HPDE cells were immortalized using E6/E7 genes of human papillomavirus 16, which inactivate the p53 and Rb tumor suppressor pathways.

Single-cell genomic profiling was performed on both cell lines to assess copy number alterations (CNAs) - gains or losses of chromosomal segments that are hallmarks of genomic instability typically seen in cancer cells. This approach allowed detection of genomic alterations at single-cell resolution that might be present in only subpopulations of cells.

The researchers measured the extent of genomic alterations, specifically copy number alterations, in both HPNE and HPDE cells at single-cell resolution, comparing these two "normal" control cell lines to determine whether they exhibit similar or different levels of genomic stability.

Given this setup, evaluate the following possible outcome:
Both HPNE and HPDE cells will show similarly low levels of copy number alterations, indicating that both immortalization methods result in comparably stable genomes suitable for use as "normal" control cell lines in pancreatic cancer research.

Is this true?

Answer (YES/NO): NO